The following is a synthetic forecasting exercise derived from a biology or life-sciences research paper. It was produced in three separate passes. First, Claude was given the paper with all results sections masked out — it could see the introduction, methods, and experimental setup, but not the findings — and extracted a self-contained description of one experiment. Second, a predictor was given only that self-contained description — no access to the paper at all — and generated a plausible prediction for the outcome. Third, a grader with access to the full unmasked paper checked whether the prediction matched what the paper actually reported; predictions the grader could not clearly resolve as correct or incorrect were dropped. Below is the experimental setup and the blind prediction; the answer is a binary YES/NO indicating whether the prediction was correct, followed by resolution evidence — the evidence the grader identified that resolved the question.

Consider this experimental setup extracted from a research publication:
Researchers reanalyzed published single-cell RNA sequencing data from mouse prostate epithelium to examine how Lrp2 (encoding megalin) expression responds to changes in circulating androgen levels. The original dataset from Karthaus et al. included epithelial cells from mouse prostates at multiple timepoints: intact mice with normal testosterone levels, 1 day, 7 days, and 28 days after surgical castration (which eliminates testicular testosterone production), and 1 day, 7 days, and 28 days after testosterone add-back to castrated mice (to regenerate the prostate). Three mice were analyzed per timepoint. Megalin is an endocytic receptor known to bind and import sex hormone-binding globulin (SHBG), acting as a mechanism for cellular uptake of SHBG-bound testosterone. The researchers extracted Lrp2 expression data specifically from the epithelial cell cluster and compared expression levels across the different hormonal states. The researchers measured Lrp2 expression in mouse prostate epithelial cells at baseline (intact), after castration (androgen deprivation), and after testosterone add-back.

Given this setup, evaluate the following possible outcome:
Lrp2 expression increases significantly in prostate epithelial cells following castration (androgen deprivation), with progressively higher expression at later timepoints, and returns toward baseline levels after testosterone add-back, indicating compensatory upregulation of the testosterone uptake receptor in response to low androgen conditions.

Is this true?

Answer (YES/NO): YES